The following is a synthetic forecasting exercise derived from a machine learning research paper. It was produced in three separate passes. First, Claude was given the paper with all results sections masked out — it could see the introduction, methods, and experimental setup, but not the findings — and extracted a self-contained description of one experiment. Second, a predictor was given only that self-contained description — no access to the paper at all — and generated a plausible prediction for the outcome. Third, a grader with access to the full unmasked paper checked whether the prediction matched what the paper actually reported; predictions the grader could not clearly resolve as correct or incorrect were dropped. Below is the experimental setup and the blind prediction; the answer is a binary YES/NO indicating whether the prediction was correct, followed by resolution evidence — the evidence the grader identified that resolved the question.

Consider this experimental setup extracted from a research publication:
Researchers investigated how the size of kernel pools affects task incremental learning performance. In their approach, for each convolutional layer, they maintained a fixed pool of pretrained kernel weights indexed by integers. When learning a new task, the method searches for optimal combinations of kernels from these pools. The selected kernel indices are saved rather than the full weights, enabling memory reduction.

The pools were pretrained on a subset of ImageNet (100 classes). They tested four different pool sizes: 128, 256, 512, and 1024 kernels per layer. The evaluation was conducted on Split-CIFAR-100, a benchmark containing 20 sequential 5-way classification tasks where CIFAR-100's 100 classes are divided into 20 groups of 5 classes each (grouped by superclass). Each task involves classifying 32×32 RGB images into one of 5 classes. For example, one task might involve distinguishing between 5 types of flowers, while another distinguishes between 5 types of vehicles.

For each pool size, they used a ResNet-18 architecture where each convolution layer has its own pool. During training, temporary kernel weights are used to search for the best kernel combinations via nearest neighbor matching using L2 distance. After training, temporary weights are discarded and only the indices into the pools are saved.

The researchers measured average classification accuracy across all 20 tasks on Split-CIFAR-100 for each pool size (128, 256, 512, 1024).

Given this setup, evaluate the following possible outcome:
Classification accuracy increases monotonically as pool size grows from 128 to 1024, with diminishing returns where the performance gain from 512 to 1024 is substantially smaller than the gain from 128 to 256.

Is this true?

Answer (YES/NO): NO